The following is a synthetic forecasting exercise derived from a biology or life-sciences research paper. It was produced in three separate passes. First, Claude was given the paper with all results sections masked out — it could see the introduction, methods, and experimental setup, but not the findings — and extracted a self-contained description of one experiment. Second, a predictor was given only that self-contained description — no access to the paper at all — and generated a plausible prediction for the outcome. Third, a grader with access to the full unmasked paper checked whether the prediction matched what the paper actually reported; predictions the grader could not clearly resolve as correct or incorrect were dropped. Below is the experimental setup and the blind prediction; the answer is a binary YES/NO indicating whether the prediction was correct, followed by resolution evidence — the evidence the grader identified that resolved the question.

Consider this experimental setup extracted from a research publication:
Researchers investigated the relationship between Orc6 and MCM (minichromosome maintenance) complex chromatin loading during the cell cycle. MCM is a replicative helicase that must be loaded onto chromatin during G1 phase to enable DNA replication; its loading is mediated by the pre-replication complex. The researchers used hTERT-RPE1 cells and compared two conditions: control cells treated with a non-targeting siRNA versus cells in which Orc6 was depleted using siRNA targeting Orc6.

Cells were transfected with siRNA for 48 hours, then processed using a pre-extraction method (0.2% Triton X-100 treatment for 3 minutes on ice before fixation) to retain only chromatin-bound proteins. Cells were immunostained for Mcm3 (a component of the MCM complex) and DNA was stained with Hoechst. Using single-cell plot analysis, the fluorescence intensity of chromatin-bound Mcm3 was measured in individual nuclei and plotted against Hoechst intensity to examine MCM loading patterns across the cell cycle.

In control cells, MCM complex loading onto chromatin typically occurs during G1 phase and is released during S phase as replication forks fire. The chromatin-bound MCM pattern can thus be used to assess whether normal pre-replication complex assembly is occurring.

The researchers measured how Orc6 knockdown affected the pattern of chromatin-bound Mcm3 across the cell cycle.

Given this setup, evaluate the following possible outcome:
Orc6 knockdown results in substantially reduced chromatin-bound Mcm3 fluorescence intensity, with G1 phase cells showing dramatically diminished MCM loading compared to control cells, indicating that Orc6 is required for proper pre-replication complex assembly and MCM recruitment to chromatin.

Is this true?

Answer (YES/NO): NO